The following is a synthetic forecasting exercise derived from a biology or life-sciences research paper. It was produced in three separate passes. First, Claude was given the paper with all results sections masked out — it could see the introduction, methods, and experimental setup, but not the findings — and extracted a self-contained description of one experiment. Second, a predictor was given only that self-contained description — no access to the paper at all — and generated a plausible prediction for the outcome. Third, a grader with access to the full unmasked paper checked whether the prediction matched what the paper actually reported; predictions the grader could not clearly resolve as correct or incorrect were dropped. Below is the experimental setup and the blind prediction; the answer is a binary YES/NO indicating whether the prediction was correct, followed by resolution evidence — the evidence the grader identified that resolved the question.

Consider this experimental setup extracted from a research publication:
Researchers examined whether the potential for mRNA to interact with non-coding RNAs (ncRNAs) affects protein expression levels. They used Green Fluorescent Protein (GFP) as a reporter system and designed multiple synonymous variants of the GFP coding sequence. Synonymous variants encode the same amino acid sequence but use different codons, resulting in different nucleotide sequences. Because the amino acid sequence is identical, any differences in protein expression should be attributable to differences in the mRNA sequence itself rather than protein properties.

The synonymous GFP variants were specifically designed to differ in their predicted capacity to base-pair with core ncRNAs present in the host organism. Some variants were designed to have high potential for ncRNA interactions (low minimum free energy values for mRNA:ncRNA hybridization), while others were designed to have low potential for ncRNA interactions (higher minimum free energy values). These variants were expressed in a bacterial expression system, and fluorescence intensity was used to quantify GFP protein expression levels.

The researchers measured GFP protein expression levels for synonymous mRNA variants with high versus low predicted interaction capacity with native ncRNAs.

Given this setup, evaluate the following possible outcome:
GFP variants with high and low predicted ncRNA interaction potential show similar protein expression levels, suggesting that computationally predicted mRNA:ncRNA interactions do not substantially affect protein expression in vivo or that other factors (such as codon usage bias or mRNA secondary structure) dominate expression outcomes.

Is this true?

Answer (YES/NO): NO